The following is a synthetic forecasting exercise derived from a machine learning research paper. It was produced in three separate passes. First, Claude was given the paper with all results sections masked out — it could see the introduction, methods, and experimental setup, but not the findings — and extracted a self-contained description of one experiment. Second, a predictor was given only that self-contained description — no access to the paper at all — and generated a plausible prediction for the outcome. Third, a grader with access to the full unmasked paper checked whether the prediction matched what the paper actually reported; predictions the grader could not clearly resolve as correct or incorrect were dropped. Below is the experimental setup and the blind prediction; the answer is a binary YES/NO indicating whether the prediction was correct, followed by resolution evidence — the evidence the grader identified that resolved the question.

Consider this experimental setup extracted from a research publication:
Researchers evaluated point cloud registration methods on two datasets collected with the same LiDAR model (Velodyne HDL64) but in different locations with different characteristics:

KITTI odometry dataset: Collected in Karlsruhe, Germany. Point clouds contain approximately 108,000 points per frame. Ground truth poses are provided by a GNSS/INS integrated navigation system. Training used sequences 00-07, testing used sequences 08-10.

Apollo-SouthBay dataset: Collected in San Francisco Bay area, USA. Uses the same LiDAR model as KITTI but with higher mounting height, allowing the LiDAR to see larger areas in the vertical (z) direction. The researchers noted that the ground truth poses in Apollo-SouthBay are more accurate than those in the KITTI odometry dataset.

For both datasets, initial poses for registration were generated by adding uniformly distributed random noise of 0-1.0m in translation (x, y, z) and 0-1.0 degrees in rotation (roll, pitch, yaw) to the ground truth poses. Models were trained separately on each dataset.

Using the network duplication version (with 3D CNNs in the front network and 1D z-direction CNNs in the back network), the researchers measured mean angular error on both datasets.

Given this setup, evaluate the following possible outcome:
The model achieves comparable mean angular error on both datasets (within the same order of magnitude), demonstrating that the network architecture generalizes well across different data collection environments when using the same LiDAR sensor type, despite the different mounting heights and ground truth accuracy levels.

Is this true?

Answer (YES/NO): NO